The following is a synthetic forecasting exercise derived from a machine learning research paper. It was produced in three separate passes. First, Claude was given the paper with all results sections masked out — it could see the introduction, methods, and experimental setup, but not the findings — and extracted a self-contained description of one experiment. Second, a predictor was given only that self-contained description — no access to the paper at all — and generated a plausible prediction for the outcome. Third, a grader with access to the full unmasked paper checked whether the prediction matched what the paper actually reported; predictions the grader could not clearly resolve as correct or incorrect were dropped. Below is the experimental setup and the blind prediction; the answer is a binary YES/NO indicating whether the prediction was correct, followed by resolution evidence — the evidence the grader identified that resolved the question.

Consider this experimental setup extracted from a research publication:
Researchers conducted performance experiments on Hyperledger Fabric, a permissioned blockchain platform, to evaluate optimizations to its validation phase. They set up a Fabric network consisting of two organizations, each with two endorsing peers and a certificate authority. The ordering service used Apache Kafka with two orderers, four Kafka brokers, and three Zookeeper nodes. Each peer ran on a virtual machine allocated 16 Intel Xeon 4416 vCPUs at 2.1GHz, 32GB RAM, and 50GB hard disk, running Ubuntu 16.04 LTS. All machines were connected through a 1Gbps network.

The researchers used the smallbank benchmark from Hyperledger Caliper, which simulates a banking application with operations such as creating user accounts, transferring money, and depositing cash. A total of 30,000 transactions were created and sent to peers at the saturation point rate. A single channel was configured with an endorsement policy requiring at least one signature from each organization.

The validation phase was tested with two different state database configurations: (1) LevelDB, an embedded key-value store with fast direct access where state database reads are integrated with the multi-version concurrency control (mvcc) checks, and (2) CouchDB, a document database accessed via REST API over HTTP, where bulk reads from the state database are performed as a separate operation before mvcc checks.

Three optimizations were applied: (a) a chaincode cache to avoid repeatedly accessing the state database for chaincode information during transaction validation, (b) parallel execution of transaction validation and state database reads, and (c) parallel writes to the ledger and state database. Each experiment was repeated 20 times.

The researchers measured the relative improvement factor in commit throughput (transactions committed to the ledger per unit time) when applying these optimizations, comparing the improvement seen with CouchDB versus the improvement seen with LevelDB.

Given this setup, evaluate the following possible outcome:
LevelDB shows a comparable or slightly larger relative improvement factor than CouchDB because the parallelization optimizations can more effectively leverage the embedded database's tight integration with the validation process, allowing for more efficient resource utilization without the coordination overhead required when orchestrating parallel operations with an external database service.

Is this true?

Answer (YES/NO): NO